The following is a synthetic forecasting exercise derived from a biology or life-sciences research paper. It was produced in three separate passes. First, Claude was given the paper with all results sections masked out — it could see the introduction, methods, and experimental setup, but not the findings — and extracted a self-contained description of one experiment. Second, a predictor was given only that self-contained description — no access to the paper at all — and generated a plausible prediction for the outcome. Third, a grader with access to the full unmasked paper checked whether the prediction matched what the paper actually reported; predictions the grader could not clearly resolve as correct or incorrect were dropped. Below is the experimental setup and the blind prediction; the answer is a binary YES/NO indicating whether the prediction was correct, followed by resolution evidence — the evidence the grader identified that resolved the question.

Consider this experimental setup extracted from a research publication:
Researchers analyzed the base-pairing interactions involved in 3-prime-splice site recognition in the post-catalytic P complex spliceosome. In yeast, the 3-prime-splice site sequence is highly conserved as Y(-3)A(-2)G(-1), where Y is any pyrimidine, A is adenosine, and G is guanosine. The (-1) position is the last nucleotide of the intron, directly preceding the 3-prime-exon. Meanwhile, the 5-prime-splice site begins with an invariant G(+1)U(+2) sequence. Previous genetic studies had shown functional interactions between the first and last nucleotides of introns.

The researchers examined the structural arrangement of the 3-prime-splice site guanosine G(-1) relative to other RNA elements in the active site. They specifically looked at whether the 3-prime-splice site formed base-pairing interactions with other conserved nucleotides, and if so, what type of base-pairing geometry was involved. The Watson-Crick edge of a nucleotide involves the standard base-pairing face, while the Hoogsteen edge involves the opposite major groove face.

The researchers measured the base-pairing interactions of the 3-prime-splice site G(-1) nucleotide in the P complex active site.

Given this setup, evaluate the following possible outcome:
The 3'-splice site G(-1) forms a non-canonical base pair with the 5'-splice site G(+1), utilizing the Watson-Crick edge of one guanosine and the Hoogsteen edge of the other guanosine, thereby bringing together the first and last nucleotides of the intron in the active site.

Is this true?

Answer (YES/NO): YES